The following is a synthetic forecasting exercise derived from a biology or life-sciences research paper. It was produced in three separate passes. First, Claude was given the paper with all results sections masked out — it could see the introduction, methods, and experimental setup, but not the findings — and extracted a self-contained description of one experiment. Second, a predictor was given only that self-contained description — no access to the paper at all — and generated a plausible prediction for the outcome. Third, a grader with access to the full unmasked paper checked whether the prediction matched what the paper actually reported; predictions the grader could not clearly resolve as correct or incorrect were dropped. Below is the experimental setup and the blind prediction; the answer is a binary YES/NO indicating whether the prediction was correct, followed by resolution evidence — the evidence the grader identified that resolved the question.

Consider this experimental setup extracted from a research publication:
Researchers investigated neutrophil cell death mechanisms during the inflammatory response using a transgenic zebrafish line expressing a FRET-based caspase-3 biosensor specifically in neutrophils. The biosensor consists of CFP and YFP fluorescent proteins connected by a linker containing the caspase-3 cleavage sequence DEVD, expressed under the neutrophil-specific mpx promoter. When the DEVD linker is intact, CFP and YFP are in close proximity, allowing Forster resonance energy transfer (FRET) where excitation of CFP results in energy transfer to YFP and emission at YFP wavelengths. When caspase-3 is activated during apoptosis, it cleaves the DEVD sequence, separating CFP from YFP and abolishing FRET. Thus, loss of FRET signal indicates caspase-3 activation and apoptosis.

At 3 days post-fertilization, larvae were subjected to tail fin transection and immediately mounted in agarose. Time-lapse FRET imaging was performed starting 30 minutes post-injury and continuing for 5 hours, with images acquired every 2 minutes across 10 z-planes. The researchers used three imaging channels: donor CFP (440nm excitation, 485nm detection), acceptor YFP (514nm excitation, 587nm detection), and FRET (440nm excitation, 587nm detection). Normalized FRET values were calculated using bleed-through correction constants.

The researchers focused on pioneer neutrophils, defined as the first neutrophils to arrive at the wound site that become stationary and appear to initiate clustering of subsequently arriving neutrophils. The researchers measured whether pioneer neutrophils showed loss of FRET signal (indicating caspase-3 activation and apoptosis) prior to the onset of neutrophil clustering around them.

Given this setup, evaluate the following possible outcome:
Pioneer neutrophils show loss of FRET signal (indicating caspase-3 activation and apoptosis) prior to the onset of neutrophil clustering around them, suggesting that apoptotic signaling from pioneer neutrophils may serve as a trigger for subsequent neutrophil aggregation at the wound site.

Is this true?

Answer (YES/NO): NO